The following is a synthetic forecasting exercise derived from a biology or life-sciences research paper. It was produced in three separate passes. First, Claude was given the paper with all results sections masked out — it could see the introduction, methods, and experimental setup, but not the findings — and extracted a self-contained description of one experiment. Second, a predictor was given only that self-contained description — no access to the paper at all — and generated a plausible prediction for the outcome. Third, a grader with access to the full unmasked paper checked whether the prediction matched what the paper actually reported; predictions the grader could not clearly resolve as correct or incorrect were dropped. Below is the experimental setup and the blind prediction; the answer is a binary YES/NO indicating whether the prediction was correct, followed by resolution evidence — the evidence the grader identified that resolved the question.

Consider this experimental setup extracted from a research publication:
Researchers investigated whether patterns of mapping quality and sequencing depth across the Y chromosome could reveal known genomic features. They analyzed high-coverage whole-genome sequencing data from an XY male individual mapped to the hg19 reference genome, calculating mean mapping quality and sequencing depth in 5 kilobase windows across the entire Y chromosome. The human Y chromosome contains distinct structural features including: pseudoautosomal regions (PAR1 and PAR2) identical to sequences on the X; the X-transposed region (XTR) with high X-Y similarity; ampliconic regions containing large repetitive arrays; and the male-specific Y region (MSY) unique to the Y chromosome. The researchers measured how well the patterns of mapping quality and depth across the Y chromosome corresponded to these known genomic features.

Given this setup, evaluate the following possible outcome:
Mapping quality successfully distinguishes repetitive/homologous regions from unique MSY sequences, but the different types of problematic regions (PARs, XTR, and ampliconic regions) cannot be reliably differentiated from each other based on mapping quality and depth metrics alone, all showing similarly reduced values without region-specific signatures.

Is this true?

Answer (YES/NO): NO